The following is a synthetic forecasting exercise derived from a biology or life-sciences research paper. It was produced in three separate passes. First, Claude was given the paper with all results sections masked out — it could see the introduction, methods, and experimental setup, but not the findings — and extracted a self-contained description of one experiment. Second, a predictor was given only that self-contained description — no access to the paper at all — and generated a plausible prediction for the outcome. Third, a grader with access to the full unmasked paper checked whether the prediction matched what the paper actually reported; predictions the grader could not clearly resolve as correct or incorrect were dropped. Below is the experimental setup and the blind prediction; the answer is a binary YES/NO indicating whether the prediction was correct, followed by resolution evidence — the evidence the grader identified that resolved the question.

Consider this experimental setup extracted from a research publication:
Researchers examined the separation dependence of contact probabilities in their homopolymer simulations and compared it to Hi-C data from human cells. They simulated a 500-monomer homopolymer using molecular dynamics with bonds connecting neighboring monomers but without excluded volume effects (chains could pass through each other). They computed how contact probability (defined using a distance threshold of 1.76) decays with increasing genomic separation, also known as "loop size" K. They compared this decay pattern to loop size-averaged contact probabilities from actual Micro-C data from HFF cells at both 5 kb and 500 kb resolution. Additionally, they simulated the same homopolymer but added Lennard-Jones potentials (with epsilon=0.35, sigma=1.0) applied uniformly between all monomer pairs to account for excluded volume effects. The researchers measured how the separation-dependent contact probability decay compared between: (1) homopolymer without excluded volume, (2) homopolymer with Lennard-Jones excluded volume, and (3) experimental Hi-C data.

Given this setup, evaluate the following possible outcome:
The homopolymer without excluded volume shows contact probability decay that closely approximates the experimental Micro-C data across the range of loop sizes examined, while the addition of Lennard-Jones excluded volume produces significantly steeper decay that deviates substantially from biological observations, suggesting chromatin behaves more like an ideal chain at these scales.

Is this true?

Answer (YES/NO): NO